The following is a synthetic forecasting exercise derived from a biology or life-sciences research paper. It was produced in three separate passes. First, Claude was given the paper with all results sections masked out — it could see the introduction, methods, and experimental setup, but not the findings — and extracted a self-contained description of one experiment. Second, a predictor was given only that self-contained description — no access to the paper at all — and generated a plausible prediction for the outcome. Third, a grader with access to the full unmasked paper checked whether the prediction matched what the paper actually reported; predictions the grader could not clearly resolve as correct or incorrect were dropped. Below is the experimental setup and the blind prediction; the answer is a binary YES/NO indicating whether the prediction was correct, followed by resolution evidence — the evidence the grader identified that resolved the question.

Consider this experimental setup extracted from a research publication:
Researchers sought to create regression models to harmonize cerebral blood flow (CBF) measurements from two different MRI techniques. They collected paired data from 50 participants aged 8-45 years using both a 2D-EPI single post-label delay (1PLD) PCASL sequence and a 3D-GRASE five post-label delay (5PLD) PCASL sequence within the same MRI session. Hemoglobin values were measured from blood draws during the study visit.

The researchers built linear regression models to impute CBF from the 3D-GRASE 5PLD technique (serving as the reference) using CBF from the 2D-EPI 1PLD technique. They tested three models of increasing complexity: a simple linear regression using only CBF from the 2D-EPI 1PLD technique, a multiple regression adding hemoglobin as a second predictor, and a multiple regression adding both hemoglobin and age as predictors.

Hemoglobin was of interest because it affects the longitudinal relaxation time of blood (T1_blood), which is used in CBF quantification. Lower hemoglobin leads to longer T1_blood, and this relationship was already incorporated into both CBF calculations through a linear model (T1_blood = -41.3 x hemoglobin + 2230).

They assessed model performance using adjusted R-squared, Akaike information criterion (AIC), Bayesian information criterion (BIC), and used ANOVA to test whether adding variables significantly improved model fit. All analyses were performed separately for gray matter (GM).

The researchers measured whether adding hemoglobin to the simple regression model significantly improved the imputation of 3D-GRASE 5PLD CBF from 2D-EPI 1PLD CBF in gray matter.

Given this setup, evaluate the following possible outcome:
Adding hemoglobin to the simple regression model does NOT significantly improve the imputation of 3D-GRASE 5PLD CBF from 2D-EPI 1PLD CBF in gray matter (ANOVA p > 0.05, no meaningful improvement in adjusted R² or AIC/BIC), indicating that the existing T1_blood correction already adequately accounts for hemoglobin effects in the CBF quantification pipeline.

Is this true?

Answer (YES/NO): NO